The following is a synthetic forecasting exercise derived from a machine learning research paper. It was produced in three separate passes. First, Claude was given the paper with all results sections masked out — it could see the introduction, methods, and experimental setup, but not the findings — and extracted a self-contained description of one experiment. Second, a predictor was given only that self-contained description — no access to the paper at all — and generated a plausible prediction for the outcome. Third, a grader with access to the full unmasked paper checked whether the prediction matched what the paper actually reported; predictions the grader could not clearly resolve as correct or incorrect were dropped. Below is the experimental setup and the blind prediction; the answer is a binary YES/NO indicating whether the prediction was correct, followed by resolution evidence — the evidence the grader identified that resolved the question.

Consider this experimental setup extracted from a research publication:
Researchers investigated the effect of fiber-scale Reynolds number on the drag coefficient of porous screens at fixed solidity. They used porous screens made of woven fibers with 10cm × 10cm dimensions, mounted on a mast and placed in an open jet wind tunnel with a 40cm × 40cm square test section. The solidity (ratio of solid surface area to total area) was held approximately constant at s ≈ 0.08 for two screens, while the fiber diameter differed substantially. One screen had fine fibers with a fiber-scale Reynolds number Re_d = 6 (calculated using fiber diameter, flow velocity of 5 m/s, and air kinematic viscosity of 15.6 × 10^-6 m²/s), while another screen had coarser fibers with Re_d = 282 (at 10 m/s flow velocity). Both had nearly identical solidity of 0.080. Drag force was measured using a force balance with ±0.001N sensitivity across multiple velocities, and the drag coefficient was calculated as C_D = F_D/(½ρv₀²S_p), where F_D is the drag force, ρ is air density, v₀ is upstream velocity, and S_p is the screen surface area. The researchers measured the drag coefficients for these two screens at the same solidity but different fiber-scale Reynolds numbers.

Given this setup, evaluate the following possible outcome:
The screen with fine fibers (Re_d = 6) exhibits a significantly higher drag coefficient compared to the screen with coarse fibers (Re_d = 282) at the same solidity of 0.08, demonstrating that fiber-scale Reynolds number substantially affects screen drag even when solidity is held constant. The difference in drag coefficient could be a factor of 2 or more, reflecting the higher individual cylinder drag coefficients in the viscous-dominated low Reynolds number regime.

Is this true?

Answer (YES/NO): YES